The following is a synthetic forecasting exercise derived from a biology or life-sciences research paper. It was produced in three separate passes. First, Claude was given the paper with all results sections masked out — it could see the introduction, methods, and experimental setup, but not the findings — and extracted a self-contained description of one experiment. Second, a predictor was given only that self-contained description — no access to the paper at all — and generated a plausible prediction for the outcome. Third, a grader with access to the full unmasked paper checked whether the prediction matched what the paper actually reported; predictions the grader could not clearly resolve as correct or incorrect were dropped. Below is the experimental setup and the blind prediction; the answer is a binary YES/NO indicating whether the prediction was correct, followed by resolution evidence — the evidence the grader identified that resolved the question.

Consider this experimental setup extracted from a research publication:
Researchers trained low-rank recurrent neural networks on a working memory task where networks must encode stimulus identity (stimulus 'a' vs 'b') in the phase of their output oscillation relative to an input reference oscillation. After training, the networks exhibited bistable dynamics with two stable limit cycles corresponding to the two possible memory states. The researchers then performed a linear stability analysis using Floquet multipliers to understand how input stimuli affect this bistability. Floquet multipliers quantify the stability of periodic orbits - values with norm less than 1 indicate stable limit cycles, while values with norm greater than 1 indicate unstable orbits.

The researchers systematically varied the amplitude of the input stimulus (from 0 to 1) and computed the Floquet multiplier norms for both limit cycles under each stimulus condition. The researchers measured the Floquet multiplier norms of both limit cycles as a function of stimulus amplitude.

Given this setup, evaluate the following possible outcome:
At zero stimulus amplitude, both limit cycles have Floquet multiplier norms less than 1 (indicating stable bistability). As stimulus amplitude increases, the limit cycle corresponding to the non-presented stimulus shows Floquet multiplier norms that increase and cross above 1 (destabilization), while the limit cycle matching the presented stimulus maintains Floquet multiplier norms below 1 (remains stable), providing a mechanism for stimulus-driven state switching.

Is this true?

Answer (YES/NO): YES